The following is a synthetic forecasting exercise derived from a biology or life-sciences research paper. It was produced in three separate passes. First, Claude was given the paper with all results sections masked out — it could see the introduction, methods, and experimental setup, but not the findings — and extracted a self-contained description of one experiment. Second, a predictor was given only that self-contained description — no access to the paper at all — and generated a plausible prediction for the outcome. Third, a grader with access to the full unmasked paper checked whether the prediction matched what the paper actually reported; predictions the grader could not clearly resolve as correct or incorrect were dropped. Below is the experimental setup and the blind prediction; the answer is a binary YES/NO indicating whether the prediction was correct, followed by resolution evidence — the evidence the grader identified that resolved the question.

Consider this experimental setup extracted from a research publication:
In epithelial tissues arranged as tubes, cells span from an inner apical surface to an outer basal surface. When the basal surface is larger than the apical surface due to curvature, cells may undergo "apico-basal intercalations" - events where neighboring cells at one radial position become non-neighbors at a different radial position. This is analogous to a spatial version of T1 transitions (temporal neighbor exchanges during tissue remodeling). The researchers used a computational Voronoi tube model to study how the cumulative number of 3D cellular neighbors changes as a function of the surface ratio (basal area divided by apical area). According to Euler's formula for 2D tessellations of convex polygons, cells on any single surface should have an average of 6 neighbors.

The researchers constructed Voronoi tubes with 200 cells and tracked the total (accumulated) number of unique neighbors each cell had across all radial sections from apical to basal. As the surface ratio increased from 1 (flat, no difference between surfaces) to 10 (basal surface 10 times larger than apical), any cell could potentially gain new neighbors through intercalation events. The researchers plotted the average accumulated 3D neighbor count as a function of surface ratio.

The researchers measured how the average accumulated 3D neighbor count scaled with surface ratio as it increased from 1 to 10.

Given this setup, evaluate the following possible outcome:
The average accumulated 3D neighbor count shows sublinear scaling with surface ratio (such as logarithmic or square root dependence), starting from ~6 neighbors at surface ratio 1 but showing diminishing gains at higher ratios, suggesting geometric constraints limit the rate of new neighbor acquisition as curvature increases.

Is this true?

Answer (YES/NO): NO